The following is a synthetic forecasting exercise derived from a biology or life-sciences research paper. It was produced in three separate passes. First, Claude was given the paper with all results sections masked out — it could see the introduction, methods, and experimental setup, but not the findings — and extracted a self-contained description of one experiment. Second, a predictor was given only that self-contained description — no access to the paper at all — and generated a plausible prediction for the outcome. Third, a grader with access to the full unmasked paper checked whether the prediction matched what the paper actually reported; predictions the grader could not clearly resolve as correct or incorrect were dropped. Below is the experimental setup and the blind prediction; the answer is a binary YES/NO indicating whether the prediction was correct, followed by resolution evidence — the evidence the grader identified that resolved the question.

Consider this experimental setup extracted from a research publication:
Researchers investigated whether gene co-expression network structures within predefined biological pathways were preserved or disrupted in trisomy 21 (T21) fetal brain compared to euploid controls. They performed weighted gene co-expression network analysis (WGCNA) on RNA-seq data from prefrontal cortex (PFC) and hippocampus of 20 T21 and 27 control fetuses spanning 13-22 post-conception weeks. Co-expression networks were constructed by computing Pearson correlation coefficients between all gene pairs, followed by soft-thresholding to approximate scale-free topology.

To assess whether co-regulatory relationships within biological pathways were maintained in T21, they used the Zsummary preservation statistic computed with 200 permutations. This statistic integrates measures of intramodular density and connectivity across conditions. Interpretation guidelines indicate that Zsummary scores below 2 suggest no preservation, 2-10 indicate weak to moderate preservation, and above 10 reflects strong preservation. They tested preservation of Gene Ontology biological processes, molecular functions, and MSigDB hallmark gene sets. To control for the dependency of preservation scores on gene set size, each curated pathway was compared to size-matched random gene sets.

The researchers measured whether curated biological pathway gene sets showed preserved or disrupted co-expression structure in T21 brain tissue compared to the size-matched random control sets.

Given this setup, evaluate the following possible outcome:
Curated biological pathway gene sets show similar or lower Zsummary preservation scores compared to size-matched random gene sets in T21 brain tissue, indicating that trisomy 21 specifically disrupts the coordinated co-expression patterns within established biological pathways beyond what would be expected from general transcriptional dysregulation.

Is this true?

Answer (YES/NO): YES